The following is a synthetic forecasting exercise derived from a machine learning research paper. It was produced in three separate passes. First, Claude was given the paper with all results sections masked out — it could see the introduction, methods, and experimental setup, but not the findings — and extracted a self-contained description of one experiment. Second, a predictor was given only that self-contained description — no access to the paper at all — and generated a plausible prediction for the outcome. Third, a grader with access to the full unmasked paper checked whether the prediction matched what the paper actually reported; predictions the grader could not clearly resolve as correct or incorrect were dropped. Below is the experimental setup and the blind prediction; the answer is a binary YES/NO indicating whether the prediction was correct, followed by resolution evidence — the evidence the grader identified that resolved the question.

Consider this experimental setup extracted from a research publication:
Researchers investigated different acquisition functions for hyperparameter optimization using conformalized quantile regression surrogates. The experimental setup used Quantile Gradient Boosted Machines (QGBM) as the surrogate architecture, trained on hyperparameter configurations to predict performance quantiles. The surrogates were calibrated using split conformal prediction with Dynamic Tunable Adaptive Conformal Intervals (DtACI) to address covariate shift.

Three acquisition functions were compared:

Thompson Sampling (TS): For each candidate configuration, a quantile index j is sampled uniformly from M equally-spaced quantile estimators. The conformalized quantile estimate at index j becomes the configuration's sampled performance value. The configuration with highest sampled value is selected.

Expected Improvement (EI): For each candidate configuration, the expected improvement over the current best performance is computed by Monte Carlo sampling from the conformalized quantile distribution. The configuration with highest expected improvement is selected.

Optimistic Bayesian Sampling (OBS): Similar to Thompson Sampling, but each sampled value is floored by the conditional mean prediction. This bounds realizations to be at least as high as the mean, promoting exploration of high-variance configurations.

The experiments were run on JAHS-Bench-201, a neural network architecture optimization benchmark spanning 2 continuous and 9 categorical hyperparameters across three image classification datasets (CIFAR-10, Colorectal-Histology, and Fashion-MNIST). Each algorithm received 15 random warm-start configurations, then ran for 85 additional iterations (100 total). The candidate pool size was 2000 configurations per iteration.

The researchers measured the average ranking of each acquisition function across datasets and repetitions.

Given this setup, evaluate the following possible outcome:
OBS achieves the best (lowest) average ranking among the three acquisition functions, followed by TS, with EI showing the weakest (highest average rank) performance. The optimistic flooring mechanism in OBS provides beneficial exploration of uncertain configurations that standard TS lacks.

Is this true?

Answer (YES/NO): YES